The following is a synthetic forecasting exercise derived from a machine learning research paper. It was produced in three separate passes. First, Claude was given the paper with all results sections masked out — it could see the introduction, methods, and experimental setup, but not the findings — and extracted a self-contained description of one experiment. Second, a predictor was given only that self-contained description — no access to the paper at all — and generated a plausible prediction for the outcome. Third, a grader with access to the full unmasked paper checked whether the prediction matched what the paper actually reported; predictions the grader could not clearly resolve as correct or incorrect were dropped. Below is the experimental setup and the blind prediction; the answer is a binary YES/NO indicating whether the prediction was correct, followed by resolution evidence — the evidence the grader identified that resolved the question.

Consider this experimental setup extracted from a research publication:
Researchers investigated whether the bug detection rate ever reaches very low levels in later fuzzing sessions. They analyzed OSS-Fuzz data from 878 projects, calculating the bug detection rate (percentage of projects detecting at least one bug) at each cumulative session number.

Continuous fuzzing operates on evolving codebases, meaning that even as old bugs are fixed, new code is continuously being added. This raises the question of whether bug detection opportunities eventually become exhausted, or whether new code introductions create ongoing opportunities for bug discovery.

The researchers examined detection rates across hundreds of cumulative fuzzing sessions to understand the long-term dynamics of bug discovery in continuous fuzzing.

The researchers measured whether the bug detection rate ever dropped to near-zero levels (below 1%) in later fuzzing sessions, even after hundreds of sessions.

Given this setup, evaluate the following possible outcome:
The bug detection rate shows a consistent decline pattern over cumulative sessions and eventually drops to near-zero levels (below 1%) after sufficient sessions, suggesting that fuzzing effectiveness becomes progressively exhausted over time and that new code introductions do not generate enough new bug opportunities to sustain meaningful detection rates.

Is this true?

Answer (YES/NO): NO